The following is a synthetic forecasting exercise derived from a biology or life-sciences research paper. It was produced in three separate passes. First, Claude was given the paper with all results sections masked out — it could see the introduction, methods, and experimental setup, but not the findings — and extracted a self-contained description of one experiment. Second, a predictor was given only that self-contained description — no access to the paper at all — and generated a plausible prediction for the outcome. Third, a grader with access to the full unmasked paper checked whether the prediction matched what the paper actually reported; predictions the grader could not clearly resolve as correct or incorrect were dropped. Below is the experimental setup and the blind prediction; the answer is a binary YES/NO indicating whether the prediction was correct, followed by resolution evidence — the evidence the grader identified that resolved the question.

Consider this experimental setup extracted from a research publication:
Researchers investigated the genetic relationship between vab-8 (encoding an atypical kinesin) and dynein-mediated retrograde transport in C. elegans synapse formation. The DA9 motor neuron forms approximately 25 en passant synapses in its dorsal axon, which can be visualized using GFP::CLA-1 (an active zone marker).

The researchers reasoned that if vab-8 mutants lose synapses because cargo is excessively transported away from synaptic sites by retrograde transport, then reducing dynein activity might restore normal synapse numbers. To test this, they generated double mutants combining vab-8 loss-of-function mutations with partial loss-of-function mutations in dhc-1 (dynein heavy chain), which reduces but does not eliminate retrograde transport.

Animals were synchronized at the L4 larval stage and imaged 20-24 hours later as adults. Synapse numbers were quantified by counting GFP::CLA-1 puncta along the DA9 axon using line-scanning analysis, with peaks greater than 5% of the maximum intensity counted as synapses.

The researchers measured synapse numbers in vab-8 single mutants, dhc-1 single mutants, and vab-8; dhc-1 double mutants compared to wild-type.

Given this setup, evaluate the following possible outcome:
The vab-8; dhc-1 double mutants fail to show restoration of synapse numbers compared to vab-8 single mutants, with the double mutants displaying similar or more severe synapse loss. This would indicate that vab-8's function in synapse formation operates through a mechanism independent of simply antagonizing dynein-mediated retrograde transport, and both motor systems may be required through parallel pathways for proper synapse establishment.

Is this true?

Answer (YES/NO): NO